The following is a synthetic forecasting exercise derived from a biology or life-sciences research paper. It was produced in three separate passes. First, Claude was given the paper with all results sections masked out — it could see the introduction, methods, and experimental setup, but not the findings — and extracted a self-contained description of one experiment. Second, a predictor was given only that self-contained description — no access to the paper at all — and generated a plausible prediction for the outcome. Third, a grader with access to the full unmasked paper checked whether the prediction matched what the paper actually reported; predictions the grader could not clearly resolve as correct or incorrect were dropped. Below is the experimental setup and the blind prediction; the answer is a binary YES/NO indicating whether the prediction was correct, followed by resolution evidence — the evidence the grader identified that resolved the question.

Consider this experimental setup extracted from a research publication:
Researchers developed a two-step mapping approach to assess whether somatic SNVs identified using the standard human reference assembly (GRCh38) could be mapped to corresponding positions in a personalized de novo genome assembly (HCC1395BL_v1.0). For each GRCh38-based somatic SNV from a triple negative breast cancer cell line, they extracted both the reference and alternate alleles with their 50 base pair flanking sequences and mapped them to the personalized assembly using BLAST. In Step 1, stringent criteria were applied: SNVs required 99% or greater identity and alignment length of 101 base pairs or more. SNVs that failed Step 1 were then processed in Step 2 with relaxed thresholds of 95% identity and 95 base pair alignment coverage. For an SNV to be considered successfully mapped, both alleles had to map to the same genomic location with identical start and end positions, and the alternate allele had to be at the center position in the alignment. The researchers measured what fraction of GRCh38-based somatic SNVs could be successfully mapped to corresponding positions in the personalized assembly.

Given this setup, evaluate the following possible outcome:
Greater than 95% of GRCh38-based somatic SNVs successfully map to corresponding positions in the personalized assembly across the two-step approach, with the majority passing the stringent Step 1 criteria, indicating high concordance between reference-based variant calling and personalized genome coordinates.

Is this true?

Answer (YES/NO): YES